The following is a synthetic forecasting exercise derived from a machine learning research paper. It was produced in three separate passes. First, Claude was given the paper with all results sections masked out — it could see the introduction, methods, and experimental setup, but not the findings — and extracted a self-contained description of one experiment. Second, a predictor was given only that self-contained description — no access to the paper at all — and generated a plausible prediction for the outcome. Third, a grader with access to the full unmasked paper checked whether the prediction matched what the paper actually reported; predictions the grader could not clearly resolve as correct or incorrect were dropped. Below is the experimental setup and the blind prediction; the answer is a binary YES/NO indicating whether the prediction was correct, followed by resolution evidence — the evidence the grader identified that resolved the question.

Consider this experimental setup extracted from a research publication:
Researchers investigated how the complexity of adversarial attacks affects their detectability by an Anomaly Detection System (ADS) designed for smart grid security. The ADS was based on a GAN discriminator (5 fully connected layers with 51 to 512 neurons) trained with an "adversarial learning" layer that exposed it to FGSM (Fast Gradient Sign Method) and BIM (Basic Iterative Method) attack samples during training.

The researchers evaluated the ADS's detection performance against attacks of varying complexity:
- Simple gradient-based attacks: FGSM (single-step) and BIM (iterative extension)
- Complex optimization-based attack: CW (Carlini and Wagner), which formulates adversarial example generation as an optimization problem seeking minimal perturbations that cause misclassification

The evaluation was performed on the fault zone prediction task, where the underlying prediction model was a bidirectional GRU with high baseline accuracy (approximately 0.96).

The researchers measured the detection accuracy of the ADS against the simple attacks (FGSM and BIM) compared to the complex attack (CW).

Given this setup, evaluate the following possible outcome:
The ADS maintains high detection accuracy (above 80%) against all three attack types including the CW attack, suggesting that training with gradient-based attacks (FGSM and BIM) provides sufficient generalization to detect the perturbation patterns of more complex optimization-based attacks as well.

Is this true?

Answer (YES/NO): NO